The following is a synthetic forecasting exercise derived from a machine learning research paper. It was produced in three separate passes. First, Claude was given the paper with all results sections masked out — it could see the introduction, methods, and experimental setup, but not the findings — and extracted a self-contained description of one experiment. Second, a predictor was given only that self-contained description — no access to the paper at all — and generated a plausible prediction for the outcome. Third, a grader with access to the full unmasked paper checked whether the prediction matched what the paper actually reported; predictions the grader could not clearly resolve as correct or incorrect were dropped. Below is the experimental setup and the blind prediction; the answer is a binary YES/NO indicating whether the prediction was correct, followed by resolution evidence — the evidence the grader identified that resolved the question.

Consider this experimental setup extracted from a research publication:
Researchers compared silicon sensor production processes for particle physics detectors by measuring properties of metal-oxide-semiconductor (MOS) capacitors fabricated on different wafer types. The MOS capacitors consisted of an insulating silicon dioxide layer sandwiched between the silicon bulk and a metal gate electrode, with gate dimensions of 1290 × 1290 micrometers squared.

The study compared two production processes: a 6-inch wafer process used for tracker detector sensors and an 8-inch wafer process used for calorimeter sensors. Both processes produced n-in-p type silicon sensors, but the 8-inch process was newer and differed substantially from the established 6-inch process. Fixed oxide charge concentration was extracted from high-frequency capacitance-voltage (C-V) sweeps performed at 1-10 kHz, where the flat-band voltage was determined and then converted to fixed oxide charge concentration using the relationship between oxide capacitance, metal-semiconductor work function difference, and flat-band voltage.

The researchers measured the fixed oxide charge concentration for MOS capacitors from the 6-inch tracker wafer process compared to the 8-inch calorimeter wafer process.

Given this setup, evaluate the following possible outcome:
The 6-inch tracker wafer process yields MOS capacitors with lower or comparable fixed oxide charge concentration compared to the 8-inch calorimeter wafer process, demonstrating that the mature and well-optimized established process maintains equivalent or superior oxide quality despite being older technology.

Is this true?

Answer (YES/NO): YES